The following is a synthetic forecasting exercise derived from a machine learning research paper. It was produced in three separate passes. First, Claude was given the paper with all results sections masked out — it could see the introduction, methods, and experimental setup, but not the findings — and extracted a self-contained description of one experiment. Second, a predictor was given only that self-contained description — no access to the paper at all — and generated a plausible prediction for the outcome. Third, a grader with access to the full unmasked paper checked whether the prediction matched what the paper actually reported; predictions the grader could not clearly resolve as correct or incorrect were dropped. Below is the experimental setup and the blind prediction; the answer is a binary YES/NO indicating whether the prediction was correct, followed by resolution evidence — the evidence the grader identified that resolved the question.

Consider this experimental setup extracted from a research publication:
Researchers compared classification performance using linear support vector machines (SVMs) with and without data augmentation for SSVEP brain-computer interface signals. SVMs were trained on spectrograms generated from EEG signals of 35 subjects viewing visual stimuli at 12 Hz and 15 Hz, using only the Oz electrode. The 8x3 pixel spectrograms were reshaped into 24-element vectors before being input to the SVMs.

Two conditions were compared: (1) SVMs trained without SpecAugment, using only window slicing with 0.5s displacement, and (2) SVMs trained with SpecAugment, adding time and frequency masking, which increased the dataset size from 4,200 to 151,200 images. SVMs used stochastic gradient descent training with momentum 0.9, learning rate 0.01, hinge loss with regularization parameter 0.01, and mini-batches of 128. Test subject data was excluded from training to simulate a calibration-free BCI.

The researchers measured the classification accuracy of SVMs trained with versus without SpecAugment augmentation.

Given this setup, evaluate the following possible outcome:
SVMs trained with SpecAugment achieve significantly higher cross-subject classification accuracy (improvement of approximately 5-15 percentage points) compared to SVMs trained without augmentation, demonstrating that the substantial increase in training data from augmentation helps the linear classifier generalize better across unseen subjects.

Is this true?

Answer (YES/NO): NO